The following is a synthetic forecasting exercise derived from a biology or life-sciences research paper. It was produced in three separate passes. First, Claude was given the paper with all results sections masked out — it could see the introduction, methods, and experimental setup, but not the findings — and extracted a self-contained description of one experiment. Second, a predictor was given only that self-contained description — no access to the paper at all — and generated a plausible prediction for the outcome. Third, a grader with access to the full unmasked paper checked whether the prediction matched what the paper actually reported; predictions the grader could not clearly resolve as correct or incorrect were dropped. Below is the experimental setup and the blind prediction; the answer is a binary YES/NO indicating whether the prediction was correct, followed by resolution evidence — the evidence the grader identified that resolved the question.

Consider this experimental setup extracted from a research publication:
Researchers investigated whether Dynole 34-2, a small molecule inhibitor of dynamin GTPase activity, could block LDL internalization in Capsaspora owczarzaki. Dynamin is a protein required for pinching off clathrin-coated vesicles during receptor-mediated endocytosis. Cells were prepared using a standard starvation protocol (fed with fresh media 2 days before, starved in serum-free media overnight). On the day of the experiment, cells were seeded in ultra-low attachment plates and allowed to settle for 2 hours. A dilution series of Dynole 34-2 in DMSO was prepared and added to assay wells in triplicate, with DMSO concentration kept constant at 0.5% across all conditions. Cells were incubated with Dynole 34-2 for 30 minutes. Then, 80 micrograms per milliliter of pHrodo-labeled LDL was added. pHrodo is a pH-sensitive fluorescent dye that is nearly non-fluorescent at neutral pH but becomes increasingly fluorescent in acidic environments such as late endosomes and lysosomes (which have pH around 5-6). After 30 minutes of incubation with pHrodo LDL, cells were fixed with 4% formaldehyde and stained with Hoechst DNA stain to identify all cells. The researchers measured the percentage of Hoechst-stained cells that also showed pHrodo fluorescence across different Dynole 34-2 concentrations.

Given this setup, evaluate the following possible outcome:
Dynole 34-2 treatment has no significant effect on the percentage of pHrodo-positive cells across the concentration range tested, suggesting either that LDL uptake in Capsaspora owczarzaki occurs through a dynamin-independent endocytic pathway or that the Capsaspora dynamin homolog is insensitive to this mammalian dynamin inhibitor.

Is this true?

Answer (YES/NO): NO